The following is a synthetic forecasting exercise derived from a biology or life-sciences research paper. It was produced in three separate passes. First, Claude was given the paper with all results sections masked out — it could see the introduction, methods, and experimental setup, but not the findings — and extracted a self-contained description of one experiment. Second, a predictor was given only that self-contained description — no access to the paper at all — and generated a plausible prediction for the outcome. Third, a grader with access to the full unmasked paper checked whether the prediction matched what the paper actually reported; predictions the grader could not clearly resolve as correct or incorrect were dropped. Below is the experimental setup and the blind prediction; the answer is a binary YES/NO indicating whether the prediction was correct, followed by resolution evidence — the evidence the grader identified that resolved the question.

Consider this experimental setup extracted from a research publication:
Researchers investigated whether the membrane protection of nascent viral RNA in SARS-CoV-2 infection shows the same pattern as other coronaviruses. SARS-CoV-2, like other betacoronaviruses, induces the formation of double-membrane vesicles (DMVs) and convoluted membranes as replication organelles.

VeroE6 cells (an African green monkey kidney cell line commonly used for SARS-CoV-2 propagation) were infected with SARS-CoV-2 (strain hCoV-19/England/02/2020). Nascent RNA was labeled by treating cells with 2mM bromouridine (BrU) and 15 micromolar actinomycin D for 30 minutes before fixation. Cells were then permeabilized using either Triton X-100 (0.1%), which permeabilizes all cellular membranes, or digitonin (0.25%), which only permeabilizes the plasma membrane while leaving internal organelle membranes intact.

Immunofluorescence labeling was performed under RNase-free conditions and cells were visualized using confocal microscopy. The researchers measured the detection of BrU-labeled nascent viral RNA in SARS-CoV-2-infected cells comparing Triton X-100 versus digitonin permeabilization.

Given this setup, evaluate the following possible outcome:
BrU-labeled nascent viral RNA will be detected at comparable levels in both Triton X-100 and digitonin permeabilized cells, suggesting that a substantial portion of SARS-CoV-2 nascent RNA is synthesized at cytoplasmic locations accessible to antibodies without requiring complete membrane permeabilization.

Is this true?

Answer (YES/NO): NO